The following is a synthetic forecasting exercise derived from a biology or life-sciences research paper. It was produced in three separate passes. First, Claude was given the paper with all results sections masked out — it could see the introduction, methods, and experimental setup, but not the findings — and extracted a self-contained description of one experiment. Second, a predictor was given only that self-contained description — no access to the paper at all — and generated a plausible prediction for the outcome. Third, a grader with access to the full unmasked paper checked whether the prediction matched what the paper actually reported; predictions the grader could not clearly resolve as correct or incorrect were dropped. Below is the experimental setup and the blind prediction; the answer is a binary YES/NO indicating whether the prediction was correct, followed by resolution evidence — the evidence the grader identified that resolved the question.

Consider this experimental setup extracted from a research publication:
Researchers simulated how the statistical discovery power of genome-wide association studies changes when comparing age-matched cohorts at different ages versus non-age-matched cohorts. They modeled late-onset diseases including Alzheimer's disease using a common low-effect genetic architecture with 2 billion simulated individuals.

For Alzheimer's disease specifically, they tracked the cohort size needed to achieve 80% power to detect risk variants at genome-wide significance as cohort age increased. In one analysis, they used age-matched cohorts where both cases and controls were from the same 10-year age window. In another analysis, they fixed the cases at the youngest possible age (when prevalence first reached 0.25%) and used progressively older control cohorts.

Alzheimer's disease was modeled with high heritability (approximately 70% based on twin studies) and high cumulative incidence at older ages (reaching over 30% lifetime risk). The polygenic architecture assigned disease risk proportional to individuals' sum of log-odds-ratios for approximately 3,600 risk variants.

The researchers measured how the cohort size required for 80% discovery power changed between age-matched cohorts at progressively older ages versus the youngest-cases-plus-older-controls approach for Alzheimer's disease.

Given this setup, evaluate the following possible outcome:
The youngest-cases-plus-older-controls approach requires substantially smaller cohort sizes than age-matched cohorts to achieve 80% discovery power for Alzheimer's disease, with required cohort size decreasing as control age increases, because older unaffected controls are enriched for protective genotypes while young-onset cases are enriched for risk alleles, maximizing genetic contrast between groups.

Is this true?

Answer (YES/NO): YES